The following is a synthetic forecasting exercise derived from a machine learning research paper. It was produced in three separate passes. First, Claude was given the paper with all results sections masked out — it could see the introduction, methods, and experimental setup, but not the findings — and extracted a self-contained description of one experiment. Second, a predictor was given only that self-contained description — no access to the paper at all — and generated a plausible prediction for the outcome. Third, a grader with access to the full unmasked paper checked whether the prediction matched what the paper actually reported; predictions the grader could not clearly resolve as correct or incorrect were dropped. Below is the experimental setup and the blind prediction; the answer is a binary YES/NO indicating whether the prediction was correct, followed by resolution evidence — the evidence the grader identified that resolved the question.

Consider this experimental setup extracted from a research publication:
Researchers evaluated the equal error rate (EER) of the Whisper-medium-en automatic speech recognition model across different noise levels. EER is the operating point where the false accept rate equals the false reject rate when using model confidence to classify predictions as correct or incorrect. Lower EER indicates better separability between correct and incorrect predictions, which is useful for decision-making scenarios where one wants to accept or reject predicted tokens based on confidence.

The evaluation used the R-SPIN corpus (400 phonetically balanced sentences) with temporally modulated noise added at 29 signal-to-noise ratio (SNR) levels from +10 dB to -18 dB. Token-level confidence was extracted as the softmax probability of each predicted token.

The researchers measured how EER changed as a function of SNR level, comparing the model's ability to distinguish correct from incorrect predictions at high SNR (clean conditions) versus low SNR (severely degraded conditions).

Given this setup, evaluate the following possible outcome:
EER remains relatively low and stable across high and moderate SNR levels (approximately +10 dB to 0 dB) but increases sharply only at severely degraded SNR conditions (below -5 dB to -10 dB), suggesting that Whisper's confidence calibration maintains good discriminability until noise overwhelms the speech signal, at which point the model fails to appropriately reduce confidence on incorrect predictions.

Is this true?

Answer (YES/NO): NO